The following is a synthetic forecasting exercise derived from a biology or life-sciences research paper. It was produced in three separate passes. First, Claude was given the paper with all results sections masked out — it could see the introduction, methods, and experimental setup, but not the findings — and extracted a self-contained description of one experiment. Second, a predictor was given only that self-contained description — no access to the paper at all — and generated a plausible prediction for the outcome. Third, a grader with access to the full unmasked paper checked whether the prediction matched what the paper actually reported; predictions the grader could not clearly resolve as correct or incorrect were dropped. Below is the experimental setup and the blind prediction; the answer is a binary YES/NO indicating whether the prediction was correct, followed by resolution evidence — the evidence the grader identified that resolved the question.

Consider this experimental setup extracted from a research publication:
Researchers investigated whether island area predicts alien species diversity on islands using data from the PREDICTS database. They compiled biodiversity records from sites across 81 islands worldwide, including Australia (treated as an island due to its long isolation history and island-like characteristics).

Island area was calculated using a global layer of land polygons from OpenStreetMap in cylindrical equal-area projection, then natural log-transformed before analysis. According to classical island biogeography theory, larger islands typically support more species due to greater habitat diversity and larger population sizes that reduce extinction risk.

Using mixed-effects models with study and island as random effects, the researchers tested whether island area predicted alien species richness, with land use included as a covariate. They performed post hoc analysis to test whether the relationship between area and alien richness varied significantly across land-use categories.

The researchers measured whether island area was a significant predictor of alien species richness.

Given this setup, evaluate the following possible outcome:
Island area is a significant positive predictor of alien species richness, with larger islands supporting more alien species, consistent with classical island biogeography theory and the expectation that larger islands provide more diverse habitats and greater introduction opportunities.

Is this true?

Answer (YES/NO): NO